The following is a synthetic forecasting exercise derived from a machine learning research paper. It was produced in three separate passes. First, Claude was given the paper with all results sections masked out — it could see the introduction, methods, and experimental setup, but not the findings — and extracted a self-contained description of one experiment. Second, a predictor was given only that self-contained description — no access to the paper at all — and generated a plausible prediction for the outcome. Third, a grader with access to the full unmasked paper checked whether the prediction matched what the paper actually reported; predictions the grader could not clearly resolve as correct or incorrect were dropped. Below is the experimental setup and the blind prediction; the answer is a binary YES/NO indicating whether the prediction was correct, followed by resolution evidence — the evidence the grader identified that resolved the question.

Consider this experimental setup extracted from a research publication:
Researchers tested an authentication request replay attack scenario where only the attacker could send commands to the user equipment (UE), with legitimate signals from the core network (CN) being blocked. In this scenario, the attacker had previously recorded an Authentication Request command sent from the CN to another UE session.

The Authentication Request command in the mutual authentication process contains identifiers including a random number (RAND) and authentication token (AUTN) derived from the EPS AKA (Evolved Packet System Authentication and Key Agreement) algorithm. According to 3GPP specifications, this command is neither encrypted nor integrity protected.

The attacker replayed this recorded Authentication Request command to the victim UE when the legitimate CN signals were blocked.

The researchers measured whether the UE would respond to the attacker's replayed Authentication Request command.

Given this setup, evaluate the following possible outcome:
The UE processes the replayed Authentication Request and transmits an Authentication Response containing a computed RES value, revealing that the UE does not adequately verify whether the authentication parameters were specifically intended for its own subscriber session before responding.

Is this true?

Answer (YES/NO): YES